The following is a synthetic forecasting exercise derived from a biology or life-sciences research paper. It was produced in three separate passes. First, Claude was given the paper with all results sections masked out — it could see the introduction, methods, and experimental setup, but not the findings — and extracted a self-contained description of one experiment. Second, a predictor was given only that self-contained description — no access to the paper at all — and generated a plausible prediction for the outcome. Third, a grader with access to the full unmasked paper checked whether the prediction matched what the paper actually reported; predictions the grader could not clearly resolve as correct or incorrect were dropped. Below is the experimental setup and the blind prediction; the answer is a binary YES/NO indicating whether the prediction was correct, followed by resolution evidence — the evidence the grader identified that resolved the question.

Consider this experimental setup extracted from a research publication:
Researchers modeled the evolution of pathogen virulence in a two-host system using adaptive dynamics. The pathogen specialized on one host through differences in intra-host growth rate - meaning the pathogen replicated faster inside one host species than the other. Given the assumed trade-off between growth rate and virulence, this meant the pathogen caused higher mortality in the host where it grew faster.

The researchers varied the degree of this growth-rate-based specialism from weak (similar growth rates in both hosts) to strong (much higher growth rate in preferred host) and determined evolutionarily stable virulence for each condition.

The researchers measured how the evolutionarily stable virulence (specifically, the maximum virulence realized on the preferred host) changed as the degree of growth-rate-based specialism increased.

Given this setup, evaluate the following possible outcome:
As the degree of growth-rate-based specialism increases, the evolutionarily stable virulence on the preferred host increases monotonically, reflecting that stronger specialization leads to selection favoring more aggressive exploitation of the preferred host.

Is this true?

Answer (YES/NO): YES